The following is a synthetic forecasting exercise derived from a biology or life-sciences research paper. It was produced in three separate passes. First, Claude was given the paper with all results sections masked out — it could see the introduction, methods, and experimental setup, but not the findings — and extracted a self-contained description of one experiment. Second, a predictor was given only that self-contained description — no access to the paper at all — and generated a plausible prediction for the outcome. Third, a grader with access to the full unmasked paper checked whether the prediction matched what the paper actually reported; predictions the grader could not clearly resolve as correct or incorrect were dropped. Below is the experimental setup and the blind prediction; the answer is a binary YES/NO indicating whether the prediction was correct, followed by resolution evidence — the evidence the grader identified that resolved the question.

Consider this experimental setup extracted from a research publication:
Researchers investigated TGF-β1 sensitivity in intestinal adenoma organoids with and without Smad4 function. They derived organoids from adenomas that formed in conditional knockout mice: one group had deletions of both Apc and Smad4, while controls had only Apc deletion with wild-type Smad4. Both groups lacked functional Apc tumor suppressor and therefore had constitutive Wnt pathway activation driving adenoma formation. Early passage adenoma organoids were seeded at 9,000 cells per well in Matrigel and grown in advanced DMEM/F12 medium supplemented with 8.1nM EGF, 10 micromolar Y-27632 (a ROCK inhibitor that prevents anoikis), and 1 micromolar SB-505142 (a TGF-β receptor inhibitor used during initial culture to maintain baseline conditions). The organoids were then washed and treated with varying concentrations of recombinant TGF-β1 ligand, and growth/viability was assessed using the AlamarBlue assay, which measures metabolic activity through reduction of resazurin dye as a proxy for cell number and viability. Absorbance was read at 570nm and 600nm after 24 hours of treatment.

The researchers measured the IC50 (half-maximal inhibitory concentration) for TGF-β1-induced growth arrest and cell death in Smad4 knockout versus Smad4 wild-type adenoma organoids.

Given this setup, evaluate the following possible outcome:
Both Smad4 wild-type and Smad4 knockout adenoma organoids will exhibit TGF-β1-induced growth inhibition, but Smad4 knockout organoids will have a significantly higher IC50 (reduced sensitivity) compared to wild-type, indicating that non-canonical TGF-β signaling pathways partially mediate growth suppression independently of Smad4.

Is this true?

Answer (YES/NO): YES